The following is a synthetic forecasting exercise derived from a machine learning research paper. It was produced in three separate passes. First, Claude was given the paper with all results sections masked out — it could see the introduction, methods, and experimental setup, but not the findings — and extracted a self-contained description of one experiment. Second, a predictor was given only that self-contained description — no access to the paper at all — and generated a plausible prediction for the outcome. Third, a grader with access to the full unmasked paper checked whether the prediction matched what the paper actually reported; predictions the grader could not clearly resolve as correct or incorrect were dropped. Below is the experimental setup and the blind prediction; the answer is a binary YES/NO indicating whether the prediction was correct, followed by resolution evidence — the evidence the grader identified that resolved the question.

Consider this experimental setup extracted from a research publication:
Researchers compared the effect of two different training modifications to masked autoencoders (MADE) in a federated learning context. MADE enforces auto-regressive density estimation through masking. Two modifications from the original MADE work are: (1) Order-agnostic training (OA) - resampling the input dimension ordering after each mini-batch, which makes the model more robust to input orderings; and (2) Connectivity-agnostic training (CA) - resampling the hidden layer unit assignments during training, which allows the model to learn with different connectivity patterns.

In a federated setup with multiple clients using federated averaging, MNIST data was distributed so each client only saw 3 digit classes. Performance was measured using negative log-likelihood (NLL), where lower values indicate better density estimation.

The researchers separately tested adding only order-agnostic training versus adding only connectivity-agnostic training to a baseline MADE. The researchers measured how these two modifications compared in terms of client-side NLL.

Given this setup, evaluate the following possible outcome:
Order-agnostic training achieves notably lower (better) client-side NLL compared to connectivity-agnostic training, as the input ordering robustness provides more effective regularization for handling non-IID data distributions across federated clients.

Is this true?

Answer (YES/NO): YES